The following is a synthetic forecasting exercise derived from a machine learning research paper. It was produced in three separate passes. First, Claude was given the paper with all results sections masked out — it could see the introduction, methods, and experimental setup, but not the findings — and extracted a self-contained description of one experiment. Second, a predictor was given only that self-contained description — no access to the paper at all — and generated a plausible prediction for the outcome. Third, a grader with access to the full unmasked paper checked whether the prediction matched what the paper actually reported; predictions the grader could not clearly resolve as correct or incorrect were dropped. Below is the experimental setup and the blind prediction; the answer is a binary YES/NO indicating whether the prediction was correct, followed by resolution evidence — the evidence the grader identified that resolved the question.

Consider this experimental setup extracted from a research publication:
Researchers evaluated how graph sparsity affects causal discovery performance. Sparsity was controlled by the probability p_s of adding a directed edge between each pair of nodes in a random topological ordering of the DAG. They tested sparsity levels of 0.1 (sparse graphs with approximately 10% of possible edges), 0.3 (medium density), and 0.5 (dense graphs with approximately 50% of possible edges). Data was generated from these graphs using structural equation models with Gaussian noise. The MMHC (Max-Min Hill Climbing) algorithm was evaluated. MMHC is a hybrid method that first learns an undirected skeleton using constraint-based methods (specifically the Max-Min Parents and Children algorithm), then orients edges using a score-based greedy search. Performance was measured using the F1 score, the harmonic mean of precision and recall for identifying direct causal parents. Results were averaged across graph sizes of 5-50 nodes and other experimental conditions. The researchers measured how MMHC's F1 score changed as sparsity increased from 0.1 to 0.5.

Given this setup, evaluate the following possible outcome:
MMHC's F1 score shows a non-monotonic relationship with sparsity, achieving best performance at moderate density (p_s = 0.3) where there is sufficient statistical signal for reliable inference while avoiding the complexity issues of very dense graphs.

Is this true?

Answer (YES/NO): NO